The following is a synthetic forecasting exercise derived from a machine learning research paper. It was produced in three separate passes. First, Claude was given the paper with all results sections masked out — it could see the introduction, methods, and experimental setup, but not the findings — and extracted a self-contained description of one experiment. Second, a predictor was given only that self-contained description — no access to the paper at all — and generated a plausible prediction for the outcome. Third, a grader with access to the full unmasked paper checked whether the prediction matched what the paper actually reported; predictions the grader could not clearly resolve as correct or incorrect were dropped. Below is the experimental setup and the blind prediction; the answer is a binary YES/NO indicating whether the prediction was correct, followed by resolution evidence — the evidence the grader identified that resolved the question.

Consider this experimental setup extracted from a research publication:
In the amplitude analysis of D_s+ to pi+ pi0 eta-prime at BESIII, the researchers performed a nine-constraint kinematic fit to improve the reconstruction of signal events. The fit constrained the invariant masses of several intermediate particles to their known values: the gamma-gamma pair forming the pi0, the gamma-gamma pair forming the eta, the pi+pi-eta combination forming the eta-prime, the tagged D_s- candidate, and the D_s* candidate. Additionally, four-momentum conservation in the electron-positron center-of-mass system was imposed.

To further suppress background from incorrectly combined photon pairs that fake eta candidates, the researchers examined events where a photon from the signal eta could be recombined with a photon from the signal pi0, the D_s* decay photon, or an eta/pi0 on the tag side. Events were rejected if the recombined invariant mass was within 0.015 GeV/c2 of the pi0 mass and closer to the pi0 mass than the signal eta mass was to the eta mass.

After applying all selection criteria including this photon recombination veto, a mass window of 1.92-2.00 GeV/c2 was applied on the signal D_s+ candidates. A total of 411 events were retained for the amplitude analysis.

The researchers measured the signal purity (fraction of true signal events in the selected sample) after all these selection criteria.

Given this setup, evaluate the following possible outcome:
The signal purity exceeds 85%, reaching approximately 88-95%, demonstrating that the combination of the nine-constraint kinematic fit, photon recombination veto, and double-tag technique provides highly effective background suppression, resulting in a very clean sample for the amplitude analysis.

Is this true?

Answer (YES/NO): NO